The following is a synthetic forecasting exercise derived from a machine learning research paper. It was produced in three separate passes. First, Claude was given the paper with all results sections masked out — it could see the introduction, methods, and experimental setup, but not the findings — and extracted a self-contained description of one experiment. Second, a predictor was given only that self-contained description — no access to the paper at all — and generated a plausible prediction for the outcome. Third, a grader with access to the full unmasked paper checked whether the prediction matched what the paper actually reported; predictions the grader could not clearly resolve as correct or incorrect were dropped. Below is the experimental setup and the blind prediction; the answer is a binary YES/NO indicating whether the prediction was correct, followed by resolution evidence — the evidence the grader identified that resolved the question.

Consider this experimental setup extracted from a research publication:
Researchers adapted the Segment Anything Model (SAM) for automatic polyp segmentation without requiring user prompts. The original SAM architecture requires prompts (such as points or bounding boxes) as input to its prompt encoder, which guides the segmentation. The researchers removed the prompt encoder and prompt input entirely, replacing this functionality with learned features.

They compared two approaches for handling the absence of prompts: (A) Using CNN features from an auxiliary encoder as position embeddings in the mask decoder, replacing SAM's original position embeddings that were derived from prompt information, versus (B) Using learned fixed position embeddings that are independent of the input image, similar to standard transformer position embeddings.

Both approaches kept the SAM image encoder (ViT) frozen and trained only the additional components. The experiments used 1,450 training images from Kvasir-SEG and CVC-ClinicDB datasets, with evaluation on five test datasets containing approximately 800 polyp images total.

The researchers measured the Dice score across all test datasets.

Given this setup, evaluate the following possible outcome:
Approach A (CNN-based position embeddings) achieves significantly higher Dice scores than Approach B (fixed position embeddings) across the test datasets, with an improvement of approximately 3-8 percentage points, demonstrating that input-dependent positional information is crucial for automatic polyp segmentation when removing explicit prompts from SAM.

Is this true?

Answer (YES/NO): NO